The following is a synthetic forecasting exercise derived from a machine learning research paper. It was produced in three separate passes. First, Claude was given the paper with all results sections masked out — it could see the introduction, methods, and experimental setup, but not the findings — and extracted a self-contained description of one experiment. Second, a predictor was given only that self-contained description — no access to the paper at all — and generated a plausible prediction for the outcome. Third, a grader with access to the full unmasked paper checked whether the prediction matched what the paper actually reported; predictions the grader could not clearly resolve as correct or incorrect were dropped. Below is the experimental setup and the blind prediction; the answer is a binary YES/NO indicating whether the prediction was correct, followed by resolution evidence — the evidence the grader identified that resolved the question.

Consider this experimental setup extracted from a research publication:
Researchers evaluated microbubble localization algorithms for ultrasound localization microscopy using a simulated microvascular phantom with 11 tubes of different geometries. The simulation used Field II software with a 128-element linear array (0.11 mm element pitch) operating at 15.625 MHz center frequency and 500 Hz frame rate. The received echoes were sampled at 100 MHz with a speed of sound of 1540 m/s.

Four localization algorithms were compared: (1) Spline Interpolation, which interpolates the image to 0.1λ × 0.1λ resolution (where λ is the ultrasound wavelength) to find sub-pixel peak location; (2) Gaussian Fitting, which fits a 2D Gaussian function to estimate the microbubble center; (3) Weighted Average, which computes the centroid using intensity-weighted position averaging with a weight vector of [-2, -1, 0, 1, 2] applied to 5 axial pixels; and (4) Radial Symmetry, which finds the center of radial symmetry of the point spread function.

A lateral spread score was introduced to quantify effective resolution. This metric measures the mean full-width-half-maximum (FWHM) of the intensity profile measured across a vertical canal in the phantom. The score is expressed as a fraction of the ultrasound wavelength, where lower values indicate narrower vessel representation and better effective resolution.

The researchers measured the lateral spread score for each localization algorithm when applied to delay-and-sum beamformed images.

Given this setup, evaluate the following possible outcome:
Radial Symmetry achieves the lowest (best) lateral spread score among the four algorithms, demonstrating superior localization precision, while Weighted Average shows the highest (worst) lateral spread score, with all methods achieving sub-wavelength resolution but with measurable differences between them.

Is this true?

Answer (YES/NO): NO